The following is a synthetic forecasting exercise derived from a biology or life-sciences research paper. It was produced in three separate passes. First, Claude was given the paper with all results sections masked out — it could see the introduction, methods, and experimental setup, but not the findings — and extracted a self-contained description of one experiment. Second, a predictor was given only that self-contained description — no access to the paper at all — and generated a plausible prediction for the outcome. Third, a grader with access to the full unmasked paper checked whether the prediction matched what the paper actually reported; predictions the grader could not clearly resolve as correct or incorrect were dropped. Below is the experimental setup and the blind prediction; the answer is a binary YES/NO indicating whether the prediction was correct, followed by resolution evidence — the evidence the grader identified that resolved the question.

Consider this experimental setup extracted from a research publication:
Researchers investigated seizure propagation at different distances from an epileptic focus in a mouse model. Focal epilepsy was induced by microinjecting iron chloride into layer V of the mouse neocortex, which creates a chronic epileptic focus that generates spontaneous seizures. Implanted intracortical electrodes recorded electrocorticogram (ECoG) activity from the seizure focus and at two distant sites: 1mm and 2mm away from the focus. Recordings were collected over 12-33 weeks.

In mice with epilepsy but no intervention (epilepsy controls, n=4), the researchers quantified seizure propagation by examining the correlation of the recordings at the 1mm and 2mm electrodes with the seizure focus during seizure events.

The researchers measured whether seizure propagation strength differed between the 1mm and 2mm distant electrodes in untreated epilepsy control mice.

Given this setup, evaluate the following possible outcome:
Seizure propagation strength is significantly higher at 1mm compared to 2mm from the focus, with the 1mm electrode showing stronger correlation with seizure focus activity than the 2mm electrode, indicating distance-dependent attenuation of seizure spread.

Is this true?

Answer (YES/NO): NO